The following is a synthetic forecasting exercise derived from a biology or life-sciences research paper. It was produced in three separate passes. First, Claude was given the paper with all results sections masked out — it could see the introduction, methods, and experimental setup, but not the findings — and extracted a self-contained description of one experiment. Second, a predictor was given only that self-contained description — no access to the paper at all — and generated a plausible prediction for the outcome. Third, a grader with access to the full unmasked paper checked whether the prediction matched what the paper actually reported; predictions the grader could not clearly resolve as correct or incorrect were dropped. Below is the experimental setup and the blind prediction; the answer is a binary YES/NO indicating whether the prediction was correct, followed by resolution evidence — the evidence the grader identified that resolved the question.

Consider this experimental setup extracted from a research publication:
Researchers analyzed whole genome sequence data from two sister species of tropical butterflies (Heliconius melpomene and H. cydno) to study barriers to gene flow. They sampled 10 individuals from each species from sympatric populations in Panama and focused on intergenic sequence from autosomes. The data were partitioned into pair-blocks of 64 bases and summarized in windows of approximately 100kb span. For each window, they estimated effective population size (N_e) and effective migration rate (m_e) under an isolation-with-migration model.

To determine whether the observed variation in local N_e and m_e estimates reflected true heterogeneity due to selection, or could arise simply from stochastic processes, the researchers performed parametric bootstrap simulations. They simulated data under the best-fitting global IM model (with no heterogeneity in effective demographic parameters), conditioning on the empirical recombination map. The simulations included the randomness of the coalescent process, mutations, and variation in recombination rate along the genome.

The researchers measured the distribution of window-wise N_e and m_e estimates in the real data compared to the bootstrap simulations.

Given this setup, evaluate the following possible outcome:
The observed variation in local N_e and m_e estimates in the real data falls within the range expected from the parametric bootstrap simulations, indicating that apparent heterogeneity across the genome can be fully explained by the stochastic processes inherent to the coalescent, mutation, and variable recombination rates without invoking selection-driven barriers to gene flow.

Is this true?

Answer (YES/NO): NO